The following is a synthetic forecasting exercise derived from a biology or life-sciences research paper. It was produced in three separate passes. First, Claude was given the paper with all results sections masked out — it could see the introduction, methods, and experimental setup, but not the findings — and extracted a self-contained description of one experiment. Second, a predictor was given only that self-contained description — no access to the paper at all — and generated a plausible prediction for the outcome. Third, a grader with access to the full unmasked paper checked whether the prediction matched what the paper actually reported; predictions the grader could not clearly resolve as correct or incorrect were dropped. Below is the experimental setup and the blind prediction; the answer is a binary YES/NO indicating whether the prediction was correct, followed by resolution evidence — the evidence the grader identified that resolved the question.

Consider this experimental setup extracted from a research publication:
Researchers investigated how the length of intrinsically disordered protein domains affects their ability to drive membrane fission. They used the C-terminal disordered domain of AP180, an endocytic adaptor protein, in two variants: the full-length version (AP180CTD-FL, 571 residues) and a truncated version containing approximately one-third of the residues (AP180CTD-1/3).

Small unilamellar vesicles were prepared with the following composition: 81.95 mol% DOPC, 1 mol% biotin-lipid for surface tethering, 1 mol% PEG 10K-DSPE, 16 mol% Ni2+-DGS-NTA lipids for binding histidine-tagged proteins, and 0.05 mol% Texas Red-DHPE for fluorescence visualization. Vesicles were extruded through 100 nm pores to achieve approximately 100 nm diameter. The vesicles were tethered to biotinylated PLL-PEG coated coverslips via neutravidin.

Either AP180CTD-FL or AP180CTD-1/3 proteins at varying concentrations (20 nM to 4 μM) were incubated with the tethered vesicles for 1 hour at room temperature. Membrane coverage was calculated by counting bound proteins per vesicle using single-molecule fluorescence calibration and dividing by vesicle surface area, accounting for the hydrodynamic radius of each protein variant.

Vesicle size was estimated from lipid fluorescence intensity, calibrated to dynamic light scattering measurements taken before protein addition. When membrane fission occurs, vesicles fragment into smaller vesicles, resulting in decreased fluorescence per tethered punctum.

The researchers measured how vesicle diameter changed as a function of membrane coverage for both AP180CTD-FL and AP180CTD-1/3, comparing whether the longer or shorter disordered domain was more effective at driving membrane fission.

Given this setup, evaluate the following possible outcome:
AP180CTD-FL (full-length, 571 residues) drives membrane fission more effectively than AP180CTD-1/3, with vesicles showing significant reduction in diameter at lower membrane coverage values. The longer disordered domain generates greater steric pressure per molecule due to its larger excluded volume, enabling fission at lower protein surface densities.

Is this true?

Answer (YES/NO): NO